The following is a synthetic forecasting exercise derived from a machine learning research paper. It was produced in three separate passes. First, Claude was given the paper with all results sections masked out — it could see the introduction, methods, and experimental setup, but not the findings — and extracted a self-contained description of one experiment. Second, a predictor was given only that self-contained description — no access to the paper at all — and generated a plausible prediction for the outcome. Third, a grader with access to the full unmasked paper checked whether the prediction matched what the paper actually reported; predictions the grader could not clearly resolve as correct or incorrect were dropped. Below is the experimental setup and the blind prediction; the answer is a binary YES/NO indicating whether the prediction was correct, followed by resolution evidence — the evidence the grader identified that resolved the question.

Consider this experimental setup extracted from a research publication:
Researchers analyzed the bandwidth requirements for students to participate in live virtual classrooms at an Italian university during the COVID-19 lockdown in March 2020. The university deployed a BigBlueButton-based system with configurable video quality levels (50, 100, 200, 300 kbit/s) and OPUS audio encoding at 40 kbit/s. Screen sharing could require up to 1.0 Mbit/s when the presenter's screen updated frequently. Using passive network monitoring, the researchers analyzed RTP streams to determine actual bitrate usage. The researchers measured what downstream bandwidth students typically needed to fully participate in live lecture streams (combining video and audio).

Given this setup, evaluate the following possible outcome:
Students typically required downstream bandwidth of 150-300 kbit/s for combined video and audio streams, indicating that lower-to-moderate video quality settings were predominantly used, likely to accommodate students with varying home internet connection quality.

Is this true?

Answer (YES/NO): NO